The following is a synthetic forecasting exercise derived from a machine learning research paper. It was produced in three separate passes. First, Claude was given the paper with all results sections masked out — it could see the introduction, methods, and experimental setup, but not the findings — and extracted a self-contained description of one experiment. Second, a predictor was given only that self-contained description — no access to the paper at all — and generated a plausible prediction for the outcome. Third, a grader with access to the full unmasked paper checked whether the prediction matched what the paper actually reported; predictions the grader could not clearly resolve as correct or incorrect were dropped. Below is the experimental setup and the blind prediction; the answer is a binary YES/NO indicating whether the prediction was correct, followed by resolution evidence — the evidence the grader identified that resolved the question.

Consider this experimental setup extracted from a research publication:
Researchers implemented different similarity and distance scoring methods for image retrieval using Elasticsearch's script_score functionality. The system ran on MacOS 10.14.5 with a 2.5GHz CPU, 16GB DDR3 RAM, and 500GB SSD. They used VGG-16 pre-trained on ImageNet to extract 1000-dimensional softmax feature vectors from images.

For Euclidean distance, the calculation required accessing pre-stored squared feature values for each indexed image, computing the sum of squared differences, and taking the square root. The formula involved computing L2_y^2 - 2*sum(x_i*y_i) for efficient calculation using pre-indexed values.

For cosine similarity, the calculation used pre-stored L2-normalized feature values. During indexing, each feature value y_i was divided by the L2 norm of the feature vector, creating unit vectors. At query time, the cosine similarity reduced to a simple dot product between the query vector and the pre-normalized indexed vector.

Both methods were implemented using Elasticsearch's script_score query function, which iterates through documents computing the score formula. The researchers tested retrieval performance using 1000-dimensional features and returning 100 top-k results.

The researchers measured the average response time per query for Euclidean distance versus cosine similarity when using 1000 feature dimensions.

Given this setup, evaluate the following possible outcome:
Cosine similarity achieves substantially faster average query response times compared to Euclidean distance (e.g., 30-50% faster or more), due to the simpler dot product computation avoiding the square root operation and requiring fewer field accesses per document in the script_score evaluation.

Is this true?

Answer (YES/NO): YES